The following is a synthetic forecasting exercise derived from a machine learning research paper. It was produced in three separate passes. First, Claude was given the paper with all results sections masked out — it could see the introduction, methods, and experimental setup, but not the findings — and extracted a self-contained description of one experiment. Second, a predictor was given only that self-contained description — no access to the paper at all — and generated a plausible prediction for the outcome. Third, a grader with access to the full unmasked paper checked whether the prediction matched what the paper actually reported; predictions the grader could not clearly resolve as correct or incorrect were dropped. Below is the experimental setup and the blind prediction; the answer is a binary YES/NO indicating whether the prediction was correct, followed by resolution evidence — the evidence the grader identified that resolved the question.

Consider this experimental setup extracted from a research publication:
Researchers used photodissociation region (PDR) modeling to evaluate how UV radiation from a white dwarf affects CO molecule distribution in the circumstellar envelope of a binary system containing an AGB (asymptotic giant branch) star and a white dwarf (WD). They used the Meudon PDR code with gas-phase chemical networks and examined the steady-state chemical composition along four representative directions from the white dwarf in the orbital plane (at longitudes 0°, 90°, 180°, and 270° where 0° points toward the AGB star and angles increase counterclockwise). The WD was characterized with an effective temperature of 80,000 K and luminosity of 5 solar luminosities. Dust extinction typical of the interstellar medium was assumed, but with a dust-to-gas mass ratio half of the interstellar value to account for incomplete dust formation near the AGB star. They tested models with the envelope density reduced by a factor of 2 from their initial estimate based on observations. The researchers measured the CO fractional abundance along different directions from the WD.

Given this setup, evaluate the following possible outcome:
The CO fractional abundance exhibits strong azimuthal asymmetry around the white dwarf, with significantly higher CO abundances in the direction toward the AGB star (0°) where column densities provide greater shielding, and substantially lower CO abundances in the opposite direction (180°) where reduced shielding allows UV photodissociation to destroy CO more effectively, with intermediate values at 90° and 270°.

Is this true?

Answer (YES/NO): YES